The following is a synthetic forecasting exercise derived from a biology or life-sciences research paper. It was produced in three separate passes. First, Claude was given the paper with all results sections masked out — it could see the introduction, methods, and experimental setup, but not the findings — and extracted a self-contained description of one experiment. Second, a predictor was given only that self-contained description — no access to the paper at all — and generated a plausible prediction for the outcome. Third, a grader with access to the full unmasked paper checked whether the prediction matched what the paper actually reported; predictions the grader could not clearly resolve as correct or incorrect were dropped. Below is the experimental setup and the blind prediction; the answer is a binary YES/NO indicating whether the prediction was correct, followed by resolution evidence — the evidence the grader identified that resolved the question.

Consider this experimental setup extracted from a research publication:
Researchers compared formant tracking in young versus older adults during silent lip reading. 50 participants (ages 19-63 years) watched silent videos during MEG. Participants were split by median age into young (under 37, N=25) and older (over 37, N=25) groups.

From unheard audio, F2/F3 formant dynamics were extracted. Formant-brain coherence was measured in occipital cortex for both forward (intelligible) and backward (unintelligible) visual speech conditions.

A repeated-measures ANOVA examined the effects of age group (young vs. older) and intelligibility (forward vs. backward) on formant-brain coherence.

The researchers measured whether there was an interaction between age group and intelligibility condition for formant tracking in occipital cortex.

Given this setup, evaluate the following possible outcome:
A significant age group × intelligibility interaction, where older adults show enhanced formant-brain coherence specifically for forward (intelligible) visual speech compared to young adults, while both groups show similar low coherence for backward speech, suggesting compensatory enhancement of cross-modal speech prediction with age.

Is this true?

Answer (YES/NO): NO